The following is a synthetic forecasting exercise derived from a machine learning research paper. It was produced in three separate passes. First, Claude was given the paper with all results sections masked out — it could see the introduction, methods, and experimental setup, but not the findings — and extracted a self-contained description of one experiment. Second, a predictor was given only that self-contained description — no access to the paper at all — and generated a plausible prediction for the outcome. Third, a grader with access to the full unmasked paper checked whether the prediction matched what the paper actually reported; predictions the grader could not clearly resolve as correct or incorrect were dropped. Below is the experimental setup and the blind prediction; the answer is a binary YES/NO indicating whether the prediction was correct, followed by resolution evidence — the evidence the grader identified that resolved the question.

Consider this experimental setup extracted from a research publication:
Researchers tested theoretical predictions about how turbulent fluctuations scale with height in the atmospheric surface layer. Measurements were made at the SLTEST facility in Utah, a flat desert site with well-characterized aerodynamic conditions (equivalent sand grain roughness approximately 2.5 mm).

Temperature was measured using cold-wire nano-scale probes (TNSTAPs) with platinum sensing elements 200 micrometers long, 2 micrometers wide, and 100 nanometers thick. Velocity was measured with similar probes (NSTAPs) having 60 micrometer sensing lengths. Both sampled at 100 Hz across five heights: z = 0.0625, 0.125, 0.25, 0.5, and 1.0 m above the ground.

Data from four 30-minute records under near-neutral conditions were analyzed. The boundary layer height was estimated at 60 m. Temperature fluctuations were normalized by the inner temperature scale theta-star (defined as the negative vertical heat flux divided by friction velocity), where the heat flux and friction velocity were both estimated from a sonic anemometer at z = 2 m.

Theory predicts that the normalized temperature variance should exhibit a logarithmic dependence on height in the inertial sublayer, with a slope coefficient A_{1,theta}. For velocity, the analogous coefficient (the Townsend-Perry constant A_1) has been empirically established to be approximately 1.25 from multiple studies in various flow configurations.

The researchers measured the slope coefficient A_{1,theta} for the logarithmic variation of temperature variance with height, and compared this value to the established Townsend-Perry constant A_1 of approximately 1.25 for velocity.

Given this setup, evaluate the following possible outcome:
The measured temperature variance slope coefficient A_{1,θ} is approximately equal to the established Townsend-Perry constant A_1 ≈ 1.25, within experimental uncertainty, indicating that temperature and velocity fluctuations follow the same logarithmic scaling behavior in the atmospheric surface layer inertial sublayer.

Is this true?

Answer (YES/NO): NO